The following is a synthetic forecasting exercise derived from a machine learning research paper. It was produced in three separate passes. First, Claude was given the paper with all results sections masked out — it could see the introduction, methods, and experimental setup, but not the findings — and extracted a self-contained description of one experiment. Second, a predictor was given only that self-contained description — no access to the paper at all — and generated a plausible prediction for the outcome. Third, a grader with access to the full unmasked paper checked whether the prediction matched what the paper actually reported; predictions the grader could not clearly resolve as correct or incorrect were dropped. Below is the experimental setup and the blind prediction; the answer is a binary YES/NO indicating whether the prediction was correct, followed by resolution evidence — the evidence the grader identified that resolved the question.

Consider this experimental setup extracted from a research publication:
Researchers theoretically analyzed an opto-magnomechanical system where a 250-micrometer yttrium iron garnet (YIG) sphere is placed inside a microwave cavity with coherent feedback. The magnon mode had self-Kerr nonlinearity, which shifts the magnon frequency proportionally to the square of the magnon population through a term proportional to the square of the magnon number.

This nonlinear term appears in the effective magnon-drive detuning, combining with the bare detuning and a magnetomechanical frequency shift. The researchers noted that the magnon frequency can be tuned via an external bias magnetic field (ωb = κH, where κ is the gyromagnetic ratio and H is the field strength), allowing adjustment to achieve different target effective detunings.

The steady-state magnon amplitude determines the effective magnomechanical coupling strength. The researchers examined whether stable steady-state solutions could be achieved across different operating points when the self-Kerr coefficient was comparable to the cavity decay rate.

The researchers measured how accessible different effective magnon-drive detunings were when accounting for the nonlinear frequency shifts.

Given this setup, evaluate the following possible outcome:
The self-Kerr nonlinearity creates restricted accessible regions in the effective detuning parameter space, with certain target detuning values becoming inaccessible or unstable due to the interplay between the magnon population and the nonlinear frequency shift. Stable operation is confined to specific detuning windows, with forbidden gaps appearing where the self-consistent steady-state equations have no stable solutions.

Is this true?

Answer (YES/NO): NO